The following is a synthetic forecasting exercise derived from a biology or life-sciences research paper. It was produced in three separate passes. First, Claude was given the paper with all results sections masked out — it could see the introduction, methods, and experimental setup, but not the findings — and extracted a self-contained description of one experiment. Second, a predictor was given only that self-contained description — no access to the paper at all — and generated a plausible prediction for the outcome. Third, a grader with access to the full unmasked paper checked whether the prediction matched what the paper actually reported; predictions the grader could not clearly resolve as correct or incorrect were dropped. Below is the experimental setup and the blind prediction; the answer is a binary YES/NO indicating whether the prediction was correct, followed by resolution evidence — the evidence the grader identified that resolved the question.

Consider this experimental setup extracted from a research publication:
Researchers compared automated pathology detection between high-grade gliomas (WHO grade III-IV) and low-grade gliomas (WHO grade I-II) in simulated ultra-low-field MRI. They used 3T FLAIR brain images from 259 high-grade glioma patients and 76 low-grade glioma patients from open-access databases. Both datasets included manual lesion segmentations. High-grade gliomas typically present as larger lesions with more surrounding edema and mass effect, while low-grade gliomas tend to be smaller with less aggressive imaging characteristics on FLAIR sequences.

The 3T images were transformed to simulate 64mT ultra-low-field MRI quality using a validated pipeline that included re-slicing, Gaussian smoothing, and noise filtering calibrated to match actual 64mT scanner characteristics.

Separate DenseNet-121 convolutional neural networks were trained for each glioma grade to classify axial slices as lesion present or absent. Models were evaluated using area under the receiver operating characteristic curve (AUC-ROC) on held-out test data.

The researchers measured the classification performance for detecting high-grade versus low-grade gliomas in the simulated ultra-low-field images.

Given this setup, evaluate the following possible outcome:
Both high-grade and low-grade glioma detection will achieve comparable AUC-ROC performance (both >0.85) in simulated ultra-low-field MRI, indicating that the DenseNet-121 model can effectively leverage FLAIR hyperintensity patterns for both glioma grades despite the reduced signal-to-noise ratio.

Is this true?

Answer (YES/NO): YES